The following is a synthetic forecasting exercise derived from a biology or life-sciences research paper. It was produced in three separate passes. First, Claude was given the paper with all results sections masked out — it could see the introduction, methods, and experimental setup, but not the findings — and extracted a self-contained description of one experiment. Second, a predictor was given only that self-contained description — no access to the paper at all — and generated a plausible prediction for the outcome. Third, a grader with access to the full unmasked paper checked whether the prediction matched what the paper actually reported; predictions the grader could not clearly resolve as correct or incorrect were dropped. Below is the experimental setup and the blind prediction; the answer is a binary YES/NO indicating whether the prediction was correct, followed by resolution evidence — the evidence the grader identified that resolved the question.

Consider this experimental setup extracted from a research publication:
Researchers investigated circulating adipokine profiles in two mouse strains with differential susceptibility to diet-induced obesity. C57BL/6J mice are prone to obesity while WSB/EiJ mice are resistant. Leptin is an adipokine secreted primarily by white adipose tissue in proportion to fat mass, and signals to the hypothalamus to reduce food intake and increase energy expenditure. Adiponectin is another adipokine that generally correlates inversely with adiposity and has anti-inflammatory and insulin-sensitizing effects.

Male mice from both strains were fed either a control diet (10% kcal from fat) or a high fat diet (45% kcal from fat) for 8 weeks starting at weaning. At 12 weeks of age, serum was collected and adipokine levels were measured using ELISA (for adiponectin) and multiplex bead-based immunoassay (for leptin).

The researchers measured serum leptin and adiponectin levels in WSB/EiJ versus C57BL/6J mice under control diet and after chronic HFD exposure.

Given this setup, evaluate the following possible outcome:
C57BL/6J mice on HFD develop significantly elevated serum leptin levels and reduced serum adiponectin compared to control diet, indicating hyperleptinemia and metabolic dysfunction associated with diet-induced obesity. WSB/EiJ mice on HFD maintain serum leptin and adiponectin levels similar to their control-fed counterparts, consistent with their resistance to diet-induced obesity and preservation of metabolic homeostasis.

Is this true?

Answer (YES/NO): NO